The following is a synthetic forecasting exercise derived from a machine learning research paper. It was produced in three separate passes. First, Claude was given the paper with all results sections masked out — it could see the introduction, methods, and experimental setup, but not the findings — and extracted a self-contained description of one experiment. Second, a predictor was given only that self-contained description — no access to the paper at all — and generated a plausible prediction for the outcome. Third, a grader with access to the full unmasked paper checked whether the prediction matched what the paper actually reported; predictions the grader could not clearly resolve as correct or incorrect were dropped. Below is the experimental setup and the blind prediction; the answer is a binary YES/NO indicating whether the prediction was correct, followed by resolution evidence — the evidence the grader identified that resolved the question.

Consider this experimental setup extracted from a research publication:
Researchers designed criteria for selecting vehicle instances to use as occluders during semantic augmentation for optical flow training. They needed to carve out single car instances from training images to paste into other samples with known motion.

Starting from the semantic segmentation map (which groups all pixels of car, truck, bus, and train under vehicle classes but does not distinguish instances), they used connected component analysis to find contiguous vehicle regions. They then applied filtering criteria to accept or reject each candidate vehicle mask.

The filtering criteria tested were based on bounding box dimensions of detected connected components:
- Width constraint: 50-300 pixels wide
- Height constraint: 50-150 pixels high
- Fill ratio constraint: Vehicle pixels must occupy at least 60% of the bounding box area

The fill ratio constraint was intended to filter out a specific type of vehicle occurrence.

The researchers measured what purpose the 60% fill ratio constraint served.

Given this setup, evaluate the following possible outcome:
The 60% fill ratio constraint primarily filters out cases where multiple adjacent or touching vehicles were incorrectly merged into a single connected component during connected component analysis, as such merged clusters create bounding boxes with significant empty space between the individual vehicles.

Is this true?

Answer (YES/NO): NO